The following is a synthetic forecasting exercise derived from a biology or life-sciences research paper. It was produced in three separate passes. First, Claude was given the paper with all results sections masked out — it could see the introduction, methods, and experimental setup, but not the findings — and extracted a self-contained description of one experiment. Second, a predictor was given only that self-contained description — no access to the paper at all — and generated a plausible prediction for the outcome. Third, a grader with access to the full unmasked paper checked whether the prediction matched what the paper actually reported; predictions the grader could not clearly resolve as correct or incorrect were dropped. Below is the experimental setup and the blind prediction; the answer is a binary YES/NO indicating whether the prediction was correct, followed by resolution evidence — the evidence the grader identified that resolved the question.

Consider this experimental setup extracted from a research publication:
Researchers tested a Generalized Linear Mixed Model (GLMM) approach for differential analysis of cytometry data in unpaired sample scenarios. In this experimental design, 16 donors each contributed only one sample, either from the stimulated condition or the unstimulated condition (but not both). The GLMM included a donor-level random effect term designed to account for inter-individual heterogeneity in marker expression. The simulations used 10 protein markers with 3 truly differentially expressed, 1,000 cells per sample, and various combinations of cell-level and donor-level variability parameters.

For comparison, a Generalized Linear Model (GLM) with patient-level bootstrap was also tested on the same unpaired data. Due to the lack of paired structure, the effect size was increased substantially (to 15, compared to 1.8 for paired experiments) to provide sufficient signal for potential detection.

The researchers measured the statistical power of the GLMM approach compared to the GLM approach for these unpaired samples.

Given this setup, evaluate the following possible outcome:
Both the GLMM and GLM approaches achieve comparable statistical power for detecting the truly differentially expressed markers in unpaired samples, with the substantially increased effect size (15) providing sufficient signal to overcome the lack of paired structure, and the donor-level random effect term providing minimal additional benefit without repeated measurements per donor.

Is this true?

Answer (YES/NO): NO